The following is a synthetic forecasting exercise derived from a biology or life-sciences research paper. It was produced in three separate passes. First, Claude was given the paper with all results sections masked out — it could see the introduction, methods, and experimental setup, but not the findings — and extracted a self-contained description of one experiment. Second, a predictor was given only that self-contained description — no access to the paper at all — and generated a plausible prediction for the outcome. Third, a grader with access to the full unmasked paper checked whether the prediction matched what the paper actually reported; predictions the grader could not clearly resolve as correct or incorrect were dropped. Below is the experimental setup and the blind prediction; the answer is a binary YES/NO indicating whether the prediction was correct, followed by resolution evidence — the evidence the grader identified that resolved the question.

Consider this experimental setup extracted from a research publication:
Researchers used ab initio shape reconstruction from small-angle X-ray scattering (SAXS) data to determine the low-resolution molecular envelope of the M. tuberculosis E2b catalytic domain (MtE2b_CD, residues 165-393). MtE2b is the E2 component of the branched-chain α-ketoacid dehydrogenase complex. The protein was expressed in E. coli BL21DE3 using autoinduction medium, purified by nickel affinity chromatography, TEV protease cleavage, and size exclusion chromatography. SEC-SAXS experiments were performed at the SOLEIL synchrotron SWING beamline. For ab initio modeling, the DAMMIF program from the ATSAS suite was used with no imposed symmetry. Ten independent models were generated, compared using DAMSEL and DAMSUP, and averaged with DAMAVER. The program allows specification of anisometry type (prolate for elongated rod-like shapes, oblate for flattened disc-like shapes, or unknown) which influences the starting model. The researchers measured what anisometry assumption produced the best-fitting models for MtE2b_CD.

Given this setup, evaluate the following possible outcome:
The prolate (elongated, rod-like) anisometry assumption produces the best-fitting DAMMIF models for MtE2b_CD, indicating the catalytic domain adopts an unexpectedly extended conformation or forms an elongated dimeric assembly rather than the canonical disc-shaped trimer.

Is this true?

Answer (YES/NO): NO